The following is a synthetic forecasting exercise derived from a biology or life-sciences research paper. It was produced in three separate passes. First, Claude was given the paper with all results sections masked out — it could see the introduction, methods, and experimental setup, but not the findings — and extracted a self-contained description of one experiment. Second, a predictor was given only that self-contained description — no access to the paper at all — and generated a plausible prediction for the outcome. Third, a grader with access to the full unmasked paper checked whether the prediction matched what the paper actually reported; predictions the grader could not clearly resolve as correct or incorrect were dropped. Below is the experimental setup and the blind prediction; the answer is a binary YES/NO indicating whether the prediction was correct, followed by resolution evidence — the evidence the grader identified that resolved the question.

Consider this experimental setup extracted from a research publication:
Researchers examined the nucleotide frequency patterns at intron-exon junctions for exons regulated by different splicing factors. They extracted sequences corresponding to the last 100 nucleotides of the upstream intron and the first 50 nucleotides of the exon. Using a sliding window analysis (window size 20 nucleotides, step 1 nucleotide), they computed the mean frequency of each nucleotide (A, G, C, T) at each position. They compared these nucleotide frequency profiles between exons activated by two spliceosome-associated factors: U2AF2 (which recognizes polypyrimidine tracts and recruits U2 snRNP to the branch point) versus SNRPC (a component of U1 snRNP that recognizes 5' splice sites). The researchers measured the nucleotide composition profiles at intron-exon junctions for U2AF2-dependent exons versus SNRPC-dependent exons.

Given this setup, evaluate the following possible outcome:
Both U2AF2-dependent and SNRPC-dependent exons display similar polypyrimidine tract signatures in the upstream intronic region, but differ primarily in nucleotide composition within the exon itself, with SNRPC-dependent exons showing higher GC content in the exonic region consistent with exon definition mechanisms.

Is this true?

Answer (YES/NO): NO